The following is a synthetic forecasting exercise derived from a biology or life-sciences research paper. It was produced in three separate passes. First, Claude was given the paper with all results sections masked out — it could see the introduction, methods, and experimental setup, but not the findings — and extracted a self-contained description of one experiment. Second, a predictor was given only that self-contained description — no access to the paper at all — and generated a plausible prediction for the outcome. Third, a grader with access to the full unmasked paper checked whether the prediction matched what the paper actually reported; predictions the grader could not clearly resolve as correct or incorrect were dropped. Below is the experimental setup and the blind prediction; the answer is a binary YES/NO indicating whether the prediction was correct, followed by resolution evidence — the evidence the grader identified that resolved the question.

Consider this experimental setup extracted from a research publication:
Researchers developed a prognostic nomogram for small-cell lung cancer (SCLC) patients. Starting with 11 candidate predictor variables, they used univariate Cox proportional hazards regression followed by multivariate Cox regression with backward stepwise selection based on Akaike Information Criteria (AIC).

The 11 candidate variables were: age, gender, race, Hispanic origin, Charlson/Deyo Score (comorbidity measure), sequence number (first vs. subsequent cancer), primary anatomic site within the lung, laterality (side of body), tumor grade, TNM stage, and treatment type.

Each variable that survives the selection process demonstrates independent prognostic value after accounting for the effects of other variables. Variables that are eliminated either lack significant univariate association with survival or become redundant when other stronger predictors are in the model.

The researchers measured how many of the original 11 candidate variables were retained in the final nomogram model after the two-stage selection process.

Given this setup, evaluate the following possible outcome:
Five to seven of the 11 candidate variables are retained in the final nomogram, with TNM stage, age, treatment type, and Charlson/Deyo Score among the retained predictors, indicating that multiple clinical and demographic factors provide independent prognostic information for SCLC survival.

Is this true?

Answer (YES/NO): NO